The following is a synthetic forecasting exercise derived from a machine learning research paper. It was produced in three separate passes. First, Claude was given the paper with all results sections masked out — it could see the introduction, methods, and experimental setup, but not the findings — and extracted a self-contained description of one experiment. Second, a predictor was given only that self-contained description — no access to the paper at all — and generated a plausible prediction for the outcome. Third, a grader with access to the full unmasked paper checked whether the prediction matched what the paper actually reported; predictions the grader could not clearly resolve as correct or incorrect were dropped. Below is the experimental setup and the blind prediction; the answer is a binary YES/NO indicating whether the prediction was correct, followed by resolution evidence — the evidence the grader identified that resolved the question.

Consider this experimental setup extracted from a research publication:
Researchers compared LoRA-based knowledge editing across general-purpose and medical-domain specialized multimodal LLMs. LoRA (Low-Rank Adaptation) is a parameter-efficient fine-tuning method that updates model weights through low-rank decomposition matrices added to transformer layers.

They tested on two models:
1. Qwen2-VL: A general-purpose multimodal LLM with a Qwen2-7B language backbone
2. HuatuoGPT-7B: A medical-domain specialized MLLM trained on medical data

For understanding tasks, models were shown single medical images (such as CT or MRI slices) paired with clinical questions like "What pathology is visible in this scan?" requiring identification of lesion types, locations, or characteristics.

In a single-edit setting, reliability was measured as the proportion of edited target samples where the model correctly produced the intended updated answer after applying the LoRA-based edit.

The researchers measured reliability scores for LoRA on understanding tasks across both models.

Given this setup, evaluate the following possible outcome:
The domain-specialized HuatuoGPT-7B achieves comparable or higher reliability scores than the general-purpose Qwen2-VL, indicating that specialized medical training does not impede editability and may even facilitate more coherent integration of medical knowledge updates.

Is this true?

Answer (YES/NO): YES